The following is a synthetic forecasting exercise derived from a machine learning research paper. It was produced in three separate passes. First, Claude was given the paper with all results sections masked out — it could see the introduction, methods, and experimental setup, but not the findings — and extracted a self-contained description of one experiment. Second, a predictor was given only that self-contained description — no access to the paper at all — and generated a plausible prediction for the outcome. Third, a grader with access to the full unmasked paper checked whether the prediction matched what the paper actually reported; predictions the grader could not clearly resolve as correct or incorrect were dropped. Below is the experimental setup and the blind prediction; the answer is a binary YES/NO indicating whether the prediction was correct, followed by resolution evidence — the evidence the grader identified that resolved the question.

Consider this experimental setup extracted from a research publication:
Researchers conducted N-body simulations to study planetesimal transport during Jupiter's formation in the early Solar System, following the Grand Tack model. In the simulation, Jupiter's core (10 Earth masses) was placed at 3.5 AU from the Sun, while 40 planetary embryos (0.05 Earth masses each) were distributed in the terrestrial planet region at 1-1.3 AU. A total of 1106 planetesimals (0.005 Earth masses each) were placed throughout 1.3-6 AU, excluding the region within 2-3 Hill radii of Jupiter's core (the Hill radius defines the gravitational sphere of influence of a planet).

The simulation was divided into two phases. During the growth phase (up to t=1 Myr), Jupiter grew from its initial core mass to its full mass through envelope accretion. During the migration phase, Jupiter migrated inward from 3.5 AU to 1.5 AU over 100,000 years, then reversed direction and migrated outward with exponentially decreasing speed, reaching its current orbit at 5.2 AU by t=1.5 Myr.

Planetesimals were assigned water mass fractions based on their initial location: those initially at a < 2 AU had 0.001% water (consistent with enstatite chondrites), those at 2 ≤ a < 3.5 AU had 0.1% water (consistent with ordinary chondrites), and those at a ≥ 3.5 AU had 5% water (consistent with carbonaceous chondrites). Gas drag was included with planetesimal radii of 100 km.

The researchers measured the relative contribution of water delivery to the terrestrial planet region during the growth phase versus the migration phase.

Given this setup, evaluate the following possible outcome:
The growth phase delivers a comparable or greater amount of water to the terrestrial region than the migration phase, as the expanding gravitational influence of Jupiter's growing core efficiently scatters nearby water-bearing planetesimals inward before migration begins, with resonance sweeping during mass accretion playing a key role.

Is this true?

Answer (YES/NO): NO